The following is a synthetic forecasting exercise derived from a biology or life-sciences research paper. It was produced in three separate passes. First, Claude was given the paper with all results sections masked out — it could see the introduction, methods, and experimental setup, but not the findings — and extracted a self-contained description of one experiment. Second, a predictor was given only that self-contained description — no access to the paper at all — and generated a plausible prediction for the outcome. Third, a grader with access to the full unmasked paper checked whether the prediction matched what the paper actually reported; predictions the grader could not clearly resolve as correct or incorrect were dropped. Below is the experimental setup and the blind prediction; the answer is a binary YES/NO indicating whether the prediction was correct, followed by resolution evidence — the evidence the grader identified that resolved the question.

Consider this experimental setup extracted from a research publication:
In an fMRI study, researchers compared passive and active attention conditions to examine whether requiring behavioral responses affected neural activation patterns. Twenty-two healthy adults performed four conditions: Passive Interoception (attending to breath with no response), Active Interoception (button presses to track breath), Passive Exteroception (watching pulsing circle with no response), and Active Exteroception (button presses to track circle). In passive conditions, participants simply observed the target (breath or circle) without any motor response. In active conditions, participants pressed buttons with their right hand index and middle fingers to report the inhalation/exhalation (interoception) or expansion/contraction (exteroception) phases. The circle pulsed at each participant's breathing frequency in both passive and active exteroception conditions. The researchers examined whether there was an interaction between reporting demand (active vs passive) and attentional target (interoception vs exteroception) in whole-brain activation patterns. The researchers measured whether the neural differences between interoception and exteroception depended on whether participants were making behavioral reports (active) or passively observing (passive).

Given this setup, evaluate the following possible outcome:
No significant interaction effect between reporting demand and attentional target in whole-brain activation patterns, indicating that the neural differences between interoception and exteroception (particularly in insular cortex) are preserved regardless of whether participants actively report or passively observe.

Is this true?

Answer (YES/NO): NO